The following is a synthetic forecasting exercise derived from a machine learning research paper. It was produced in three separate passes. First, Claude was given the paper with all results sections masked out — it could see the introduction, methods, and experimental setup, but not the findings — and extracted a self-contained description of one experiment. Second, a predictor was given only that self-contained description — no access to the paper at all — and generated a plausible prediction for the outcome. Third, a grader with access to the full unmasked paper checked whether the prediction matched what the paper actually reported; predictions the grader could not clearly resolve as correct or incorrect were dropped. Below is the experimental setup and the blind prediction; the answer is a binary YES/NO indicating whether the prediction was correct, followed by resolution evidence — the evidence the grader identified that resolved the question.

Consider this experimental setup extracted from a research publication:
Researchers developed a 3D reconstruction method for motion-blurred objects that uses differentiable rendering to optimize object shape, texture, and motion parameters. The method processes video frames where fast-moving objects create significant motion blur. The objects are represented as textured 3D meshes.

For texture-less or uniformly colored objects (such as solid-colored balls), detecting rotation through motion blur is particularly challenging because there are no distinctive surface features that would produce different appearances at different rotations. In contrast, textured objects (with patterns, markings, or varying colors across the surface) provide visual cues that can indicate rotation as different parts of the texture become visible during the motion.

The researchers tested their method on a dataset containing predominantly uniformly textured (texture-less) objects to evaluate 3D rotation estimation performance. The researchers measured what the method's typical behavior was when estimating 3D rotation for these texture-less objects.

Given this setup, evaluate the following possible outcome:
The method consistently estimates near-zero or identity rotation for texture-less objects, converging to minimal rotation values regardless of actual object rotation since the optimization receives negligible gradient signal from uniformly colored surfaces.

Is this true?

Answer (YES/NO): YES